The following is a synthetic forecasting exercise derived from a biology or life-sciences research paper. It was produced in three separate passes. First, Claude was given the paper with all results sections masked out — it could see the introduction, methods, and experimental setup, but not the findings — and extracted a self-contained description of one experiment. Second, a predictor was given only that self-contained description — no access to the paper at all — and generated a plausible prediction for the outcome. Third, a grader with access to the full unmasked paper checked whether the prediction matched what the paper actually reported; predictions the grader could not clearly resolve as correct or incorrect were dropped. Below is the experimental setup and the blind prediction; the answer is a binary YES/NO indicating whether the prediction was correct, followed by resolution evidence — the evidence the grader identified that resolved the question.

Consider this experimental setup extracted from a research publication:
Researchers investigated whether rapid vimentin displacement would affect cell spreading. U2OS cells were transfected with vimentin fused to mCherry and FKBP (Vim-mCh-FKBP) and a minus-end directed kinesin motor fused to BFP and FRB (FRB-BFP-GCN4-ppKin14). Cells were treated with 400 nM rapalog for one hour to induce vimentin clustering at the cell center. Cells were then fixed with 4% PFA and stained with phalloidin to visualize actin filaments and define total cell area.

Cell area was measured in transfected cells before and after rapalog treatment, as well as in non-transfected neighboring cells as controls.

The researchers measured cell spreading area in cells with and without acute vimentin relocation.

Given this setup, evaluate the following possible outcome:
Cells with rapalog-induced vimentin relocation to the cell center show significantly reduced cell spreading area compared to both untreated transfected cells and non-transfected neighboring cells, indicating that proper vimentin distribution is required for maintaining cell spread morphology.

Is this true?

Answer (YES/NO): NO